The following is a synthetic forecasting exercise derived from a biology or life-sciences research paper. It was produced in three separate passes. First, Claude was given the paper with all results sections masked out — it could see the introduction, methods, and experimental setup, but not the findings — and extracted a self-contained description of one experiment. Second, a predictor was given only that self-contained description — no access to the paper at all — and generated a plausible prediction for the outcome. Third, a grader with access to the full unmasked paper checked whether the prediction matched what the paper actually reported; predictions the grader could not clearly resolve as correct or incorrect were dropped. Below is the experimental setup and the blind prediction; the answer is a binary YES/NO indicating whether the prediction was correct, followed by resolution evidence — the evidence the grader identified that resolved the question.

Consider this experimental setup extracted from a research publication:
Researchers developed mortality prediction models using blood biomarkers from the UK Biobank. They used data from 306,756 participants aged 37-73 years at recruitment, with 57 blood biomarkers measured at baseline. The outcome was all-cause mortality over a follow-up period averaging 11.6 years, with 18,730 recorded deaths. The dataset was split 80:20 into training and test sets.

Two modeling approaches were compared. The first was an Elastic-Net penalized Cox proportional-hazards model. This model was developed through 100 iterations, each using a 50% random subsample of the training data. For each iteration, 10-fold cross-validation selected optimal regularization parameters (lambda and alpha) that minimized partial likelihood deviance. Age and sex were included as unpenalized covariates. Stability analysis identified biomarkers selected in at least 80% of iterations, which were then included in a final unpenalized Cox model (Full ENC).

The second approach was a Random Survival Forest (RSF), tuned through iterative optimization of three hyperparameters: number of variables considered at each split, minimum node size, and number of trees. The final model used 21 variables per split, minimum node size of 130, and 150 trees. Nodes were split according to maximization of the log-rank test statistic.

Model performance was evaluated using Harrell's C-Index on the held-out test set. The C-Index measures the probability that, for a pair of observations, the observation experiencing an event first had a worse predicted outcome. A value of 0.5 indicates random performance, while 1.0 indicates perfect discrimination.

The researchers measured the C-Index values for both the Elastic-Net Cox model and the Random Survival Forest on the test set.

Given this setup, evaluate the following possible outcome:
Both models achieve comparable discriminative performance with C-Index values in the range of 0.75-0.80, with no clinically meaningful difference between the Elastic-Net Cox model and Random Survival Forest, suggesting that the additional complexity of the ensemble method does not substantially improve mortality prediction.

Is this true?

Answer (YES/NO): YES